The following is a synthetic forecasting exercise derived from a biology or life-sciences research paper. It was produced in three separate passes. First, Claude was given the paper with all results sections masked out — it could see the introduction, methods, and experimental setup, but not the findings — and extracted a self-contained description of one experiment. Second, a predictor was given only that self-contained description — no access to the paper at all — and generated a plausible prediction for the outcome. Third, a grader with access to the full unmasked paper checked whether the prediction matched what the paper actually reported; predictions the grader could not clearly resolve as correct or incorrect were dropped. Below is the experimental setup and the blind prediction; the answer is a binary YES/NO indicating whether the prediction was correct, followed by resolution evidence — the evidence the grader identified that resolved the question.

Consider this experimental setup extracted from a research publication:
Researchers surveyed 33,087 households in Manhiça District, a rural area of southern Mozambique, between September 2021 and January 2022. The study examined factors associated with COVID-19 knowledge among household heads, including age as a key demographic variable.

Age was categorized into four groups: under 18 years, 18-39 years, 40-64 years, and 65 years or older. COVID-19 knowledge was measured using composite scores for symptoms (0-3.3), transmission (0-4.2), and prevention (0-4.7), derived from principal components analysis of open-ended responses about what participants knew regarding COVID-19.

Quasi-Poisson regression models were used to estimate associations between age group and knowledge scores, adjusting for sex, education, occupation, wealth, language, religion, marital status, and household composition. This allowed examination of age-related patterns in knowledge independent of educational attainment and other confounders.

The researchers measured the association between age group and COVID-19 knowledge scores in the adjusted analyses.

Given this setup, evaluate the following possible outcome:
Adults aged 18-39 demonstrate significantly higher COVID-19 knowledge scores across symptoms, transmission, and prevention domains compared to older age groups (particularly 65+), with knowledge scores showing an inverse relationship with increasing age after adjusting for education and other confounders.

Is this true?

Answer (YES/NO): NO